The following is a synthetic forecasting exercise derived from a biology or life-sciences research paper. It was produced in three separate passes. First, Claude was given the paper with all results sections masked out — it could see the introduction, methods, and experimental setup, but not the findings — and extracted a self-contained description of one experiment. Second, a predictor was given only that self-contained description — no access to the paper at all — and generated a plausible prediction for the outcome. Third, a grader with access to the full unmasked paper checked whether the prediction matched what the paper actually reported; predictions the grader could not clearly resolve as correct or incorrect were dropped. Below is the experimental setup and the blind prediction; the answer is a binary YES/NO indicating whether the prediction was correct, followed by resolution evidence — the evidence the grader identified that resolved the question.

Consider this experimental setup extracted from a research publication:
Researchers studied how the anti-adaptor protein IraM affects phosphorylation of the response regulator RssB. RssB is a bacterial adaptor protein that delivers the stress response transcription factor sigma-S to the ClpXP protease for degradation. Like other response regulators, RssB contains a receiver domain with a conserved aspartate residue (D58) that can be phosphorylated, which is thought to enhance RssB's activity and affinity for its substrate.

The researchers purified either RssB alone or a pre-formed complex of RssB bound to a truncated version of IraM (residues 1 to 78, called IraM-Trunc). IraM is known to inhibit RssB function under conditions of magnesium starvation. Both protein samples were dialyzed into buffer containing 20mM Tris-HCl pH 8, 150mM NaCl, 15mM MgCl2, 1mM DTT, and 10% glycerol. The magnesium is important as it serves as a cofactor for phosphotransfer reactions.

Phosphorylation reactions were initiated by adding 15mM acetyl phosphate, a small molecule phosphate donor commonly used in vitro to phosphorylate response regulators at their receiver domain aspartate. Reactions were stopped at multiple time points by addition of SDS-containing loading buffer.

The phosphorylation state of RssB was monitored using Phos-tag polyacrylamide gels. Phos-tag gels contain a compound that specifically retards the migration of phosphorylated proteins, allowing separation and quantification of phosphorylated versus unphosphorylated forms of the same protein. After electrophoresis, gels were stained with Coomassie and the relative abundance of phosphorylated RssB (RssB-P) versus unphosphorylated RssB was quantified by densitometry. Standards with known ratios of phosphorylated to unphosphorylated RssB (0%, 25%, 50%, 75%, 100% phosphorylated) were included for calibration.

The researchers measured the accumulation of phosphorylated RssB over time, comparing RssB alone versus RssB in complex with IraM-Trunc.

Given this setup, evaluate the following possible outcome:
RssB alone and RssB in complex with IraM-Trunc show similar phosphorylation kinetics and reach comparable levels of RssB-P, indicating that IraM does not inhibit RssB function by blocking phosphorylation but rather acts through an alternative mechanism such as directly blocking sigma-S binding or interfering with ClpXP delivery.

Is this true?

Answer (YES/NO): NO